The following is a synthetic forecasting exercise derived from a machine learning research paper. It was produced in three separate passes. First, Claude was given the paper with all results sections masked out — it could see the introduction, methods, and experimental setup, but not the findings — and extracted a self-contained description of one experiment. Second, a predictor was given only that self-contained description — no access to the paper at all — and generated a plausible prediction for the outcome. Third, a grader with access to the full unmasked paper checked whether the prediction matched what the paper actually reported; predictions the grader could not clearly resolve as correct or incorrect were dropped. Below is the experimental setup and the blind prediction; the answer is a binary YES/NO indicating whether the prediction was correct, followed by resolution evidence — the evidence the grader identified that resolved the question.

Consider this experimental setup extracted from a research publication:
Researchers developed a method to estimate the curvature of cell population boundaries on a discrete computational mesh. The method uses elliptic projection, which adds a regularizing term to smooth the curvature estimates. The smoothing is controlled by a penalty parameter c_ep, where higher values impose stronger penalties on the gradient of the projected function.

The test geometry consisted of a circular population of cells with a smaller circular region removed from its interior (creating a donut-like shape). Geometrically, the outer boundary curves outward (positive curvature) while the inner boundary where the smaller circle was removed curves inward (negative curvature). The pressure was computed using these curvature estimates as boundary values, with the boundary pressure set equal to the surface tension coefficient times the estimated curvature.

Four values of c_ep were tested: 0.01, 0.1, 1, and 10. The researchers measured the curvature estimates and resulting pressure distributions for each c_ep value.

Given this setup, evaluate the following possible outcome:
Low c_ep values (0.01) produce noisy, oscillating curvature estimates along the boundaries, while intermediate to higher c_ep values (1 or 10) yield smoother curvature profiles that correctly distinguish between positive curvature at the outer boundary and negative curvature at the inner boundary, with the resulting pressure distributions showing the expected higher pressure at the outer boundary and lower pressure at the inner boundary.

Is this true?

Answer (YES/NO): NO